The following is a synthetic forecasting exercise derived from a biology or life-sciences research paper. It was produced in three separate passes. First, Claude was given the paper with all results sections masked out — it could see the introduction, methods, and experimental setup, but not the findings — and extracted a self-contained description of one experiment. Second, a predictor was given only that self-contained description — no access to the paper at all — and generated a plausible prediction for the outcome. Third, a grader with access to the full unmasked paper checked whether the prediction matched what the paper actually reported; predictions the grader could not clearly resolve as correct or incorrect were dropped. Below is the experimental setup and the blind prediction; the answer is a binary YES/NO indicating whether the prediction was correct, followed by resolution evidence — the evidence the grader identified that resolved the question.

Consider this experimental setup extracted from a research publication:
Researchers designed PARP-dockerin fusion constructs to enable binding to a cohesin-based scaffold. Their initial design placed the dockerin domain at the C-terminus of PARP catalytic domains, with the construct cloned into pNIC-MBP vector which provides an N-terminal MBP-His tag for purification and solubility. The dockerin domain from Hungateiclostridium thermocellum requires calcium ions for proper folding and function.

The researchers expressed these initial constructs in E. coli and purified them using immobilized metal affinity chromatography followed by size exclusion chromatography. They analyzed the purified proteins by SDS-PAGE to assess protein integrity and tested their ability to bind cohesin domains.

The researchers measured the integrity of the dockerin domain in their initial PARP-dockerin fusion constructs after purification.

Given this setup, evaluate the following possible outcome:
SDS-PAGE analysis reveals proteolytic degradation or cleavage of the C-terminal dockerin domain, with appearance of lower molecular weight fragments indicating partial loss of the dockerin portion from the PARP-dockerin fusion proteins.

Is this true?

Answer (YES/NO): YES